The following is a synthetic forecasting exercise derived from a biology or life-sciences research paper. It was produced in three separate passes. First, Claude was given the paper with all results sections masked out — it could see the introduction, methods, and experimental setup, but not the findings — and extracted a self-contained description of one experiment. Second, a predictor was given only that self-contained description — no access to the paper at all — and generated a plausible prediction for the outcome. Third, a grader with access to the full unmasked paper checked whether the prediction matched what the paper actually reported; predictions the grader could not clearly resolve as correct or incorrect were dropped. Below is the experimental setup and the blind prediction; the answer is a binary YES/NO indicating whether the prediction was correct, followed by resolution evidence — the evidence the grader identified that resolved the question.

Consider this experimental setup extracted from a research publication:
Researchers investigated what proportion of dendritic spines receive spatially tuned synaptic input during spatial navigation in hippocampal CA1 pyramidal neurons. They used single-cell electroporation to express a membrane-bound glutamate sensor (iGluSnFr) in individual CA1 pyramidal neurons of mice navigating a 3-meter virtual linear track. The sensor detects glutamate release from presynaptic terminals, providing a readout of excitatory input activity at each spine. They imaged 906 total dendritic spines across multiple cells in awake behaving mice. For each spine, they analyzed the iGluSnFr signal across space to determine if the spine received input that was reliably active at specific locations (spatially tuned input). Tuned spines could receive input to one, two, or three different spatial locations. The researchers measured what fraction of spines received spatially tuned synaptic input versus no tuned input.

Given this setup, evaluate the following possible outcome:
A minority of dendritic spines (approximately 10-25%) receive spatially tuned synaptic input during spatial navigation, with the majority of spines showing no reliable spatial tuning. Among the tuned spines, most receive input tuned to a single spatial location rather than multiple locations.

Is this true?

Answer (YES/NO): NO